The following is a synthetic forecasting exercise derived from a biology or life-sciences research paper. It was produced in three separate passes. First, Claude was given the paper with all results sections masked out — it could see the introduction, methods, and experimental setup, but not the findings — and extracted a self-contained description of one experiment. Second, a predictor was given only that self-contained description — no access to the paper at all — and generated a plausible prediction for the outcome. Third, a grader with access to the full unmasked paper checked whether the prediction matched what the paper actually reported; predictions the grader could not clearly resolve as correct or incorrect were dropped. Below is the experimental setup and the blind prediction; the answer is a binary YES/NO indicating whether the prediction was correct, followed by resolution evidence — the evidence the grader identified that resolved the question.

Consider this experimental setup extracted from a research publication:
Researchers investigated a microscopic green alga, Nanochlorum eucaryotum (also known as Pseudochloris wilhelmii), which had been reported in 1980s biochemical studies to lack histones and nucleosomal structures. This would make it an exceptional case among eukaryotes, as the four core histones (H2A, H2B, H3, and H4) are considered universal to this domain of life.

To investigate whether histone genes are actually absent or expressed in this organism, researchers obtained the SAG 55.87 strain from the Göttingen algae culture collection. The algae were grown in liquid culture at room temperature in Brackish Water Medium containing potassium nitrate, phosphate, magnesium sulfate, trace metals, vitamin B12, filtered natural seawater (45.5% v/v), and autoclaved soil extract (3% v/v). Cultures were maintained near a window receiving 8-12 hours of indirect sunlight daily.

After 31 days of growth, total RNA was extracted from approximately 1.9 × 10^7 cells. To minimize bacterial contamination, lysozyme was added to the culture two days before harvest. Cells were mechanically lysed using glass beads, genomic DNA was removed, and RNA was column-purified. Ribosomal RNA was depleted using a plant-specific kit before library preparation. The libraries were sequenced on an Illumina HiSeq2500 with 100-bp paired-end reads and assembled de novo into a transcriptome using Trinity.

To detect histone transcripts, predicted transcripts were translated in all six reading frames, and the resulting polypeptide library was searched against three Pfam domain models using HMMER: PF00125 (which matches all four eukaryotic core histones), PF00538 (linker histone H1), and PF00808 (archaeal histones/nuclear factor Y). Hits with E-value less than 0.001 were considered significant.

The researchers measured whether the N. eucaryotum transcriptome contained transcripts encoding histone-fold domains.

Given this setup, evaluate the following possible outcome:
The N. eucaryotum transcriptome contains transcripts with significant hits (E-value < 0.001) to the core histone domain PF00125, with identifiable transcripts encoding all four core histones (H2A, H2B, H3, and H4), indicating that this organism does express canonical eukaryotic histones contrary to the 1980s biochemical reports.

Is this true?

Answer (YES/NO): YES